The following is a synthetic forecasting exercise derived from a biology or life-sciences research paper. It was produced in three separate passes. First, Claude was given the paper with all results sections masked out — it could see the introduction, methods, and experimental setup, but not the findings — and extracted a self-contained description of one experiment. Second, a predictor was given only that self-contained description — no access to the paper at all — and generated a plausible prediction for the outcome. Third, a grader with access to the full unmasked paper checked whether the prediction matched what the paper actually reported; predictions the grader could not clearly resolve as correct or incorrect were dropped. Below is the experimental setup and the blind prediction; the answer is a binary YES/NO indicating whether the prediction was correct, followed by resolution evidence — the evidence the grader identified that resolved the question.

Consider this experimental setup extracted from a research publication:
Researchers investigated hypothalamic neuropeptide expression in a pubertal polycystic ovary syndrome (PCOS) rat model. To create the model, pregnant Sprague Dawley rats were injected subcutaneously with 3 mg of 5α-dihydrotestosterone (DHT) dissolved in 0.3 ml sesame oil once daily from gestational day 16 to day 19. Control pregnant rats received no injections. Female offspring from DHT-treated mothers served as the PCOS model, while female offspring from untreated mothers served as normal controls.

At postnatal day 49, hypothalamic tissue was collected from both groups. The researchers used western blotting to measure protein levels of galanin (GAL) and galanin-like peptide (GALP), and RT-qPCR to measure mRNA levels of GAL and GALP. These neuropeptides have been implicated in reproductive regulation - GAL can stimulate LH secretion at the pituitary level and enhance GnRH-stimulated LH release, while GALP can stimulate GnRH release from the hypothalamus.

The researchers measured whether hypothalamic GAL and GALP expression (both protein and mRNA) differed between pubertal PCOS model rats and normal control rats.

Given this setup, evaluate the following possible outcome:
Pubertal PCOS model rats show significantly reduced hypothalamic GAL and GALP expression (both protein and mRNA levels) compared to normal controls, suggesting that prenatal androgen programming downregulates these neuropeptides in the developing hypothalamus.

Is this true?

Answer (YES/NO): NO